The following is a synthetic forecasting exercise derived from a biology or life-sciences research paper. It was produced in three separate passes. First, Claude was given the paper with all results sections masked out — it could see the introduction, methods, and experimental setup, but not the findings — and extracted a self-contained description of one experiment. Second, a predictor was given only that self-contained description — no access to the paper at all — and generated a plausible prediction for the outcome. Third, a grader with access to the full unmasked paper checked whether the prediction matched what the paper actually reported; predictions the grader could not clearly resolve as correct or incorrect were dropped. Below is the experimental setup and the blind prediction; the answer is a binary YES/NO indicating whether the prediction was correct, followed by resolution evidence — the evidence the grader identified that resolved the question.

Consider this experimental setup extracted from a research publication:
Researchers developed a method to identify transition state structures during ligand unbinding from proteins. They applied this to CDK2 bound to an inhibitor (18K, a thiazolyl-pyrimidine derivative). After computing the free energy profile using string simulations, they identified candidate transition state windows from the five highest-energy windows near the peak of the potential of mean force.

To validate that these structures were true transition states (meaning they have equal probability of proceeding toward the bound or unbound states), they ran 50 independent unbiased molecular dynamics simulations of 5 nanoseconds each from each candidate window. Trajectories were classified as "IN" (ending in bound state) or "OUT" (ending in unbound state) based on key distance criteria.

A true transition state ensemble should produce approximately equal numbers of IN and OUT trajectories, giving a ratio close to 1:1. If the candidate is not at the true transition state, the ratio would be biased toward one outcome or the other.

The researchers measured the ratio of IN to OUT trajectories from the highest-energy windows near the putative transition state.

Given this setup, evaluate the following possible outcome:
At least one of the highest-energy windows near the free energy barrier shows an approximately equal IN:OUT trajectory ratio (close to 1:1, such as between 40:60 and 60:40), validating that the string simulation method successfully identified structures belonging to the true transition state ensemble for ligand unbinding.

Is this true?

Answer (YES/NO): YES